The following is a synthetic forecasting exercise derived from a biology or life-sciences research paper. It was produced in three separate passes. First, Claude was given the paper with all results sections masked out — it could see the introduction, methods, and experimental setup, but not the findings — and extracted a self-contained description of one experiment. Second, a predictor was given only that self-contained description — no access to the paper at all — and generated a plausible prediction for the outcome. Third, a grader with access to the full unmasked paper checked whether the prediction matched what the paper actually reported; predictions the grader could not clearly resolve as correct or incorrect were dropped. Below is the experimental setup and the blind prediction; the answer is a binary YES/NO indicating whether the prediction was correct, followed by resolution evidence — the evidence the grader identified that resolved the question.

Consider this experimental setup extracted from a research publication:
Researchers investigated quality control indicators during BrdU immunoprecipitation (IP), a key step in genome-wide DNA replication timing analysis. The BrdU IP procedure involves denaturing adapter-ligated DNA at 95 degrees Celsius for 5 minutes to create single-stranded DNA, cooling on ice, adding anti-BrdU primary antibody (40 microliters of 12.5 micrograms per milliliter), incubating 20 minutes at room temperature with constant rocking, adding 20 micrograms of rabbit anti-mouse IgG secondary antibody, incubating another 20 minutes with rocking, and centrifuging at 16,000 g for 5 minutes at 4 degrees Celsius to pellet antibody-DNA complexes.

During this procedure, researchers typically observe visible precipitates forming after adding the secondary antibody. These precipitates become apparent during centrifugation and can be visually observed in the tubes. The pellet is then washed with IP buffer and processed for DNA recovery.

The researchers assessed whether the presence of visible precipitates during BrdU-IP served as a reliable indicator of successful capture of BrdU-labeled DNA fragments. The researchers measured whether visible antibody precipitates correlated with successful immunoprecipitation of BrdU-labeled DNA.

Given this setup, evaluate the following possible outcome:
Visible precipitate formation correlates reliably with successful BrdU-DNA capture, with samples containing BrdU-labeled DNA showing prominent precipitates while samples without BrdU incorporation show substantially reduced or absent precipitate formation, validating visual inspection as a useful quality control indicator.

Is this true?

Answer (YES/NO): NO